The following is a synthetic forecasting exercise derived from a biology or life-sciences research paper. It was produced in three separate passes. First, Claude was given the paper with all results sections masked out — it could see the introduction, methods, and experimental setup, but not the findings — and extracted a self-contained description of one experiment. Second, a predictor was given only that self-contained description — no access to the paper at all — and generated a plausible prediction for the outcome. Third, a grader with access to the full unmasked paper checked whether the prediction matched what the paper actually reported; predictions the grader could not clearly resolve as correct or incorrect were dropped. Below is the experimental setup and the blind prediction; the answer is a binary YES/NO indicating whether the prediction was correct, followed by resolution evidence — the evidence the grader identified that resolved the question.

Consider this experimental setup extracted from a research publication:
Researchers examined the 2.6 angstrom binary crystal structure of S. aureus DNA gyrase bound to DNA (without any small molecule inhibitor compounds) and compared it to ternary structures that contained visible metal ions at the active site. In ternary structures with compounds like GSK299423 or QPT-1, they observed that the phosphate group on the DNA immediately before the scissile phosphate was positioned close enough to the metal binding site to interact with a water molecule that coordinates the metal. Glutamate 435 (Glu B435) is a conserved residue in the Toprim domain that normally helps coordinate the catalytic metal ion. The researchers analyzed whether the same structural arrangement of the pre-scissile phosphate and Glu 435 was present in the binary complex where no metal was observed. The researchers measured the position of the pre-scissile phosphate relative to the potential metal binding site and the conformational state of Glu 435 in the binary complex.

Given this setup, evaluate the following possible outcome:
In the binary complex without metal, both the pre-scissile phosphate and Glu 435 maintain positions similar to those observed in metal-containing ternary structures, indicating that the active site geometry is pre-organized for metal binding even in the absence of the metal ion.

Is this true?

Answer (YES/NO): NO